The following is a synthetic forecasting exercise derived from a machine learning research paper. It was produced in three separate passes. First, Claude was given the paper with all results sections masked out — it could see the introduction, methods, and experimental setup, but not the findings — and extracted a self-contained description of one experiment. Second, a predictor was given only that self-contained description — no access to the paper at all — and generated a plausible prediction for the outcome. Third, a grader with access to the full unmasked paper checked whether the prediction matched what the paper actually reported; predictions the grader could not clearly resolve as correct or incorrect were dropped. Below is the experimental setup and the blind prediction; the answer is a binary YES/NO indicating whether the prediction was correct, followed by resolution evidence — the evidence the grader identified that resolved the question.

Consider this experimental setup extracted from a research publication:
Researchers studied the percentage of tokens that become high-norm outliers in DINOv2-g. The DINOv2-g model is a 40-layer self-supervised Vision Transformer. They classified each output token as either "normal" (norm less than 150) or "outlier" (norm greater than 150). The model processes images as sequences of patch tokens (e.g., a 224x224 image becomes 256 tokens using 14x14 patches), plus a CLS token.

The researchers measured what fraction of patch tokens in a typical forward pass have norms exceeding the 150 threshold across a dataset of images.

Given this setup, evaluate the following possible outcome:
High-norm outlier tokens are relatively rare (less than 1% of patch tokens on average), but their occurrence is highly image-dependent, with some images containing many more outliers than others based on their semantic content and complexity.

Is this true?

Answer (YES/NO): NO